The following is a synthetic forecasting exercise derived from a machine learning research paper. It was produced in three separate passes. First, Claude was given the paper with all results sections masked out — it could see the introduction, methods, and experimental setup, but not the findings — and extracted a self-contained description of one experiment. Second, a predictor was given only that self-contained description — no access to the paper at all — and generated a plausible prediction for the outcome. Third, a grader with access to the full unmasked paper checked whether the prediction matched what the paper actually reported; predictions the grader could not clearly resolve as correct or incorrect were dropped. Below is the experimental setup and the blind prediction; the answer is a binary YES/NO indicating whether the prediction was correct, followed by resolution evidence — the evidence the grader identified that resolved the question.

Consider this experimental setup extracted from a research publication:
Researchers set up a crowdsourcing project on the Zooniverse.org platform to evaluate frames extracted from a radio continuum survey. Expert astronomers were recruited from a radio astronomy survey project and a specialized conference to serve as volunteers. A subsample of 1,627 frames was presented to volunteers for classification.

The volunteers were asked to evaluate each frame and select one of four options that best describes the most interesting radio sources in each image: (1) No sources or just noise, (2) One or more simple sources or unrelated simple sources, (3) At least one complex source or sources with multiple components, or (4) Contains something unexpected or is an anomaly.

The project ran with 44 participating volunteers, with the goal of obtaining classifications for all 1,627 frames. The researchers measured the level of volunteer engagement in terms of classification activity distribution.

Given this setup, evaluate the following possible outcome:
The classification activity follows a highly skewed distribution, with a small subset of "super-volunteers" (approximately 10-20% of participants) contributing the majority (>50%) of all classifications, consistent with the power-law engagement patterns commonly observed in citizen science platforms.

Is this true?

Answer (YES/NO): NO